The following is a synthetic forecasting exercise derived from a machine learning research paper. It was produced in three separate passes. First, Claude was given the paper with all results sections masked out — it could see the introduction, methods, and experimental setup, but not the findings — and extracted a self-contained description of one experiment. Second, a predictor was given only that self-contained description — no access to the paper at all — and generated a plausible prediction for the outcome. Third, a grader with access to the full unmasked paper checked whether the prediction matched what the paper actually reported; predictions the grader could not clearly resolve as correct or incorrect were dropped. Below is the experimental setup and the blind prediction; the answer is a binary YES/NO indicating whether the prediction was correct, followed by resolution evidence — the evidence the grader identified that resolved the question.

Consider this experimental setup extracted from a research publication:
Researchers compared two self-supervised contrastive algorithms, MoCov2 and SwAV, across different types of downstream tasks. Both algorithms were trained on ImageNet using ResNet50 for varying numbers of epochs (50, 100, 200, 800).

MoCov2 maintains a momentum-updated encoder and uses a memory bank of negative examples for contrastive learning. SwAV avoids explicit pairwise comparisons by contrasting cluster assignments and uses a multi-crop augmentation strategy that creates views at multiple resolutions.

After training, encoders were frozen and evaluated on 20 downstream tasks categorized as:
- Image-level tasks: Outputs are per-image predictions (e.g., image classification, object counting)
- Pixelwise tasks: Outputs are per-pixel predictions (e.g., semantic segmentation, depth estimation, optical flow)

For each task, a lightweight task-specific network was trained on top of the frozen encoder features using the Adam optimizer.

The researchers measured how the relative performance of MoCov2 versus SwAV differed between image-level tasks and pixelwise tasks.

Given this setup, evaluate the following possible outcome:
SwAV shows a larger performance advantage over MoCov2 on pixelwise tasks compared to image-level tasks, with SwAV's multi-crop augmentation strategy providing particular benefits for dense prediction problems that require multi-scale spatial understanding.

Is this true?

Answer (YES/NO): NO